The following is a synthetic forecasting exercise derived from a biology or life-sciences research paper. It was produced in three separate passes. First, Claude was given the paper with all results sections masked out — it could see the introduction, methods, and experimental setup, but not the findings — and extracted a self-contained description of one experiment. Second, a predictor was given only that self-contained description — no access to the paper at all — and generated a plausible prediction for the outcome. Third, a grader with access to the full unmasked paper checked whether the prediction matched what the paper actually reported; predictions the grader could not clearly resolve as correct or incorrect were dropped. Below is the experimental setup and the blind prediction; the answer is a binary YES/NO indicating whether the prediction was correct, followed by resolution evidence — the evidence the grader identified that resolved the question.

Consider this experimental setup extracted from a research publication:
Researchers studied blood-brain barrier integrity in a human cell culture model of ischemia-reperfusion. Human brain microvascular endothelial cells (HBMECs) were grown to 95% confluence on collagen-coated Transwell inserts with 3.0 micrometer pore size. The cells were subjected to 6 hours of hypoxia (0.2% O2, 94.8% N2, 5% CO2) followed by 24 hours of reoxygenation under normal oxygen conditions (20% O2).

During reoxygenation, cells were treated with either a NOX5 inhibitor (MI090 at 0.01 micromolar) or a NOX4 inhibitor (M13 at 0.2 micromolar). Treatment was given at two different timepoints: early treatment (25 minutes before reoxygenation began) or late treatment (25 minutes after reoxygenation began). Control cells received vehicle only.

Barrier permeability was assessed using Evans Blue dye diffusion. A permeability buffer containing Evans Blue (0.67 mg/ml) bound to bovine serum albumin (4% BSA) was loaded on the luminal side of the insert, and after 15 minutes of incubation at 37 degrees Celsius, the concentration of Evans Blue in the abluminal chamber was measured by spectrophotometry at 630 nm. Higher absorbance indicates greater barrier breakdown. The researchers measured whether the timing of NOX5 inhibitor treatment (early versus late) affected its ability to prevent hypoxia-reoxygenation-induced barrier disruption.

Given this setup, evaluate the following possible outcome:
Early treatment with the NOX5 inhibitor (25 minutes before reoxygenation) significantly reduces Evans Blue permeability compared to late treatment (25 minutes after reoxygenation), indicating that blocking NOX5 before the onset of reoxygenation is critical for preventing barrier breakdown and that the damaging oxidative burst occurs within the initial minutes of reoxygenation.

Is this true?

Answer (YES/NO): YES